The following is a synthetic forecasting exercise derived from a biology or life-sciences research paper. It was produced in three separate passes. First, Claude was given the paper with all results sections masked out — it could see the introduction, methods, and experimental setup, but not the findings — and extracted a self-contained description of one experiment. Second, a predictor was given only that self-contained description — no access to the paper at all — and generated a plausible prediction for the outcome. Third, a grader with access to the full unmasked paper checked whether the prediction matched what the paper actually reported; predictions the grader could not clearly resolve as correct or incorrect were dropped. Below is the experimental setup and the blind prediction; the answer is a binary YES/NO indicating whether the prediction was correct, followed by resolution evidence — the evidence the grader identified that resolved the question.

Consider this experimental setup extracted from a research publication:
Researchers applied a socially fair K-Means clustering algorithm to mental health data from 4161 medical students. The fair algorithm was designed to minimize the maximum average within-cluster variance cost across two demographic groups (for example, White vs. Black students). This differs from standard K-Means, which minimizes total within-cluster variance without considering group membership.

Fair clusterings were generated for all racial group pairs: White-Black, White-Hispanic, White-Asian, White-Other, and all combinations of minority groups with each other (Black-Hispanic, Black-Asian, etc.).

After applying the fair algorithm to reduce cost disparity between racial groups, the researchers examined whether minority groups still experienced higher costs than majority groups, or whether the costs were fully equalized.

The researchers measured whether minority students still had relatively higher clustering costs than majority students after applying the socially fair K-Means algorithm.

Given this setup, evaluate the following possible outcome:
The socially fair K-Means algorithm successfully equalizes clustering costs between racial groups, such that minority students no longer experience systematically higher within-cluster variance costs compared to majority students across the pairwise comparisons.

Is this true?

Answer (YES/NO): NO